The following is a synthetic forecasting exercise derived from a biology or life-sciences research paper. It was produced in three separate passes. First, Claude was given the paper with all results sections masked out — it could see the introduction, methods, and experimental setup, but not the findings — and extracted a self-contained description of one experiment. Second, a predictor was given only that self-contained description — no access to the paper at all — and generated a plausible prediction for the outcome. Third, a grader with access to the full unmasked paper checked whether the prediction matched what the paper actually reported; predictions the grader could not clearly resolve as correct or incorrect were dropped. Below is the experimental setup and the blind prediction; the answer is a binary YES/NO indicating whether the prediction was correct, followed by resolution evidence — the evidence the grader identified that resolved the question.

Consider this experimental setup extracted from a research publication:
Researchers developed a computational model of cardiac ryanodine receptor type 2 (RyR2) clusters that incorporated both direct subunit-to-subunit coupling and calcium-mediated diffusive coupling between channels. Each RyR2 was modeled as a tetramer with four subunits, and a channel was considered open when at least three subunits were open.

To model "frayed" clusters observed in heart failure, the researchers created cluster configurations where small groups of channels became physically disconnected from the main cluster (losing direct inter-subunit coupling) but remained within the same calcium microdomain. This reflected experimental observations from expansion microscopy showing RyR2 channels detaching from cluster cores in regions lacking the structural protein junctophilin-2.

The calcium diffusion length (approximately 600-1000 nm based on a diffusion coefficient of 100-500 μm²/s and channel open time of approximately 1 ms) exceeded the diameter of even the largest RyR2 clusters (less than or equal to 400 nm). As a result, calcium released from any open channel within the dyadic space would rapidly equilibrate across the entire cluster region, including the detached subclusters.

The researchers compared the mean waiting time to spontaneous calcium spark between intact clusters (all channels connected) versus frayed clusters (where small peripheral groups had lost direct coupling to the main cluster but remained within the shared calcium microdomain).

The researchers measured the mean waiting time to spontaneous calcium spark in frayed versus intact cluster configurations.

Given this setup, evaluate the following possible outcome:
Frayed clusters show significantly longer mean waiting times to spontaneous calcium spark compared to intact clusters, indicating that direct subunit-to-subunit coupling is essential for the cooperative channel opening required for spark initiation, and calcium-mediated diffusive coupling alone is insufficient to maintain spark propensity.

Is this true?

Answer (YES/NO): NO